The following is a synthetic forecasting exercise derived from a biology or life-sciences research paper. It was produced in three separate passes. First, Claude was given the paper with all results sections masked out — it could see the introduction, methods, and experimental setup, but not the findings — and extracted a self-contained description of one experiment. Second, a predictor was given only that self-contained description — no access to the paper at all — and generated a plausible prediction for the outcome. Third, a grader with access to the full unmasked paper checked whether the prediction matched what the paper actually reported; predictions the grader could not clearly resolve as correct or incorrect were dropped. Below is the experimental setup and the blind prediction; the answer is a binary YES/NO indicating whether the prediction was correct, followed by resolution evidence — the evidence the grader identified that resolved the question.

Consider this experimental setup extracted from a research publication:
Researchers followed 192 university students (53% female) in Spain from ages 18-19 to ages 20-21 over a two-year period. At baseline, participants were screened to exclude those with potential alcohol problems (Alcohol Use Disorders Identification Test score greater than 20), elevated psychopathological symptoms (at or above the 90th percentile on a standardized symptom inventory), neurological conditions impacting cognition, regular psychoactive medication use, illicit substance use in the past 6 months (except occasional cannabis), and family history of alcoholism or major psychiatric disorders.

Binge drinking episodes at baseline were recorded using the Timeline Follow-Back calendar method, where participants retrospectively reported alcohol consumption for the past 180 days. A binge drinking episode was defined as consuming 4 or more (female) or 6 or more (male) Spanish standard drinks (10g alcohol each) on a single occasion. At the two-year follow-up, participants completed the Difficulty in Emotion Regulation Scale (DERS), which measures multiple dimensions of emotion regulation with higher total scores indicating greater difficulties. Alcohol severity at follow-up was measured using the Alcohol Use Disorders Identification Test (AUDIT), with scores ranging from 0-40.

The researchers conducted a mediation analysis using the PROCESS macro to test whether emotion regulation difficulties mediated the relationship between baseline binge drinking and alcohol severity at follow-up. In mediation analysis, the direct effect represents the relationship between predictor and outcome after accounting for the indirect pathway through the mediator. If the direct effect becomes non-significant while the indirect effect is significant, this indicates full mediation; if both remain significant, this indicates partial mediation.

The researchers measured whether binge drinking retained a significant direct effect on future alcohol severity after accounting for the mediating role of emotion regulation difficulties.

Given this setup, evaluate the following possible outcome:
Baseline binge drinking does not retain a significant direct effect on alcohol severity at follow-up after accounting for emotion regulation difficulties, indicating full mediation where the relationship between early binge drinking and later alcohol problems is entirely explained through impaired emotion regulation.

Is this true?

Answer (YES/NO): NO